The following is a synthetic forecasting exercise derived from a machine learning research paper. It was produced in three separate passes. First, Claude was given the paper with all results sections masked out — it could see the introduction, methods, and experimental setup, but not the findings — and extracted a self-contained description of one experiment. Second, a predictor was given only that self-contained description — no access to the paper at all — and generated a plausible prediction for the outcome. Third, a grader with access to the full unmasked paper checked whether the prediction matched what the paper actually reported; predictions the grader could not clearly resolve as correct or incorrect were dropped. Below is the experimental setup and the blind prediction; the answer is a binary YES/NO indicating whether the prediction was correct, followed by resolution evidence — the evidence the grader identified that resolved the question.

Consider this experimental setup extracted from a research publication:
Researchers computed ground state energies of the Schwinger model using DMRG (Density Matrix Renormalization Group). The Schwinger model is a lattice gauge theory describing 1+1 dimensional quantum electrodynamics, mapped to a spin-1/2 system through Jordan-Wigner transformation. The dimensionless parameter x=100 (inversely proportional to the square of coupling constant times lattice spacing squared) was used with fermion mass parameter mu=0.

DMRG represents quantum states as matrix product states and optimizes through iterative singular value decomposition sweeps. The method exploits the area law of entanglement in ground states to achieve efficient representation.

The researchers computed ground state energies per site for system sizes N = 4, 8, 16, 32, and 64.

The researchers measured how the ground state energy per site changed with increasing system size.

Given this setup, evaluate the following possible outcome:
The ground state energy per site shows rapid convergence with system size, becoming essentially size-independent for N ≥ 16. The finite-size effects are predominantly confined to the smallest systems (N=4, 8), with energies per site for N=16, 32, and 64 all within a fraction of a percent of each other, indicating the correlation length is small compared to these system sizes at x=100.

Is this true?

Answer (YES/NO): NO